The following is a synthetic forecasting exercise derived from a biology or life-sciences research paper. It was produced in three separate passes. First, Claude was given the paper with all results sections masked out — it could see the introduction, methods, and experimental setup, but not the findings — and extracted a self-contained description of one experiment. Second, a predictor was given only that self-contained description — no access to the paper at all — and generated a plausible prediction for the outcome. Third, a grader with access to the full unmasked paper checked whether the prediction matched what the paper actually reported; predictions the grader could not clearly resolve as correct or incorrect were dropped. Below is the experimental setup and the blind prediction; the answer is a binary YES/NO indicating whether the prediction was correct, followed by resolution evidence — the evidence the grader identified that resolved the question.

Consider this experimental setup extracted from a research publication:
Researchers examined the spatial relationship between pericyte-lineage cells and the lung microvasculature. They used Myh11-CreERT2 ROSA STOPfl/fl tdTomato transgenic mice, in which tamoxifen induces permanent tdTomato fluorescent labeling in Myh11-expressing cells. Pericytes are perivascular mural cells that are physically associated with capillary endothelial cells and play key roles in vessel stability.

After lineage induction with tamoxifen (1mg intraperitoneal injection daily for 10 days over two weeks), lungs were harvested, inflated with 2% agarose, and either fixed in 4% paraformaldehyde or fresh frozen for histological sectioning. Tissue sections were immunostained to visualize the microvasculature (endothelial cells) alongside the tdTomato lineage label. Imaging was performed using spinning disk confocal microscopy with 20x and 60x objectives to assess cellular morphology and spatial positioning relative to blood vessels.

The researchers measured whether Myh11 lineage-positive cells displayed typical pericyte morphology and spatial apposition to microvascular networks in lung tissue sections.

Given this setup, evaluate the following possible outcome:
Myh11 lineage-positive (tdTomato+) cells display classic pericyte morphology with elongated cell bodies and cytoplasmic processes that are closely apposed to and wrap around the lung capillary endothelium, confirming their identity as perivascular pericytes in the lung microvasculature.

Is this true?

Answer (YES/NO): YES